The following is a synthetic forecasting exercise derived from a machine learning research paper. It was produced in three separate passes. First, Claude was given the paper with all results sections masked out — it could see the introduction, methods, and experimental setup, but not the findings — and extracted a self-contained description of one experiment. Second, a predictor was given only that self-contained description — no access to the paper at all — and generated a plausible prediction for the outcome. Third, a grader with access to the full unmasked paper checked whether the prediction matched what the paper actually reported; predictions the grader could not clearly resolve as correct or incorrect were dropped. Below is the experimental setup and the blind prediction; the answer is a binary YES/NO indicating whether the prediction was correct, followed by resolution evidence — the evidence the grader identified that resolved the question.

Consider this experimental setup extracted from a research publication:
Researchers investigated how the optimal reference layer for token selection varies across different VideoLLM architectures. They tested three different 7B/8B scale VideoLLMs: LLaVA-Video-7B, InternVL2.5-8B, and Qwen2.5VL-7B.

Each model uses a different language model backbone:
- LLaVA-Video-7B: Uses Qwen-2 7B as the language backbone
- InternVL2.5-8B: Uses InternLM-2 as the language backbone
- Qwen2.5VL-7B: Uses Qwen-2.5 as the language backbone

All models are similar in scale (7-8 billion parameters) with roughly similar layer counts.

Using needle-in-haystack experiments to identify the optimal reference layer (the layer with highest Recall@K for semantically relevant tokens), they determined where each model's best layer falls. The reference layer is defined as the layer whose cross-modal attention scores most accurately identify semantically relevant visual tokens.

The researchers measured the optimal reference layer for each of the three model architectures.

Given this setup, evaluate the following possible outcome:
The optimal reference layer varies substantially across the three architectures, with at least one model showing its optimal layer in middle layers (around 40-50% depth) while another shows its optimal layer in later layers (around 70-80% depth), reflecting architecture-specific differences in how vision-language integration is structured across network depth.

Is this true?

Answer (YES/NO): YES